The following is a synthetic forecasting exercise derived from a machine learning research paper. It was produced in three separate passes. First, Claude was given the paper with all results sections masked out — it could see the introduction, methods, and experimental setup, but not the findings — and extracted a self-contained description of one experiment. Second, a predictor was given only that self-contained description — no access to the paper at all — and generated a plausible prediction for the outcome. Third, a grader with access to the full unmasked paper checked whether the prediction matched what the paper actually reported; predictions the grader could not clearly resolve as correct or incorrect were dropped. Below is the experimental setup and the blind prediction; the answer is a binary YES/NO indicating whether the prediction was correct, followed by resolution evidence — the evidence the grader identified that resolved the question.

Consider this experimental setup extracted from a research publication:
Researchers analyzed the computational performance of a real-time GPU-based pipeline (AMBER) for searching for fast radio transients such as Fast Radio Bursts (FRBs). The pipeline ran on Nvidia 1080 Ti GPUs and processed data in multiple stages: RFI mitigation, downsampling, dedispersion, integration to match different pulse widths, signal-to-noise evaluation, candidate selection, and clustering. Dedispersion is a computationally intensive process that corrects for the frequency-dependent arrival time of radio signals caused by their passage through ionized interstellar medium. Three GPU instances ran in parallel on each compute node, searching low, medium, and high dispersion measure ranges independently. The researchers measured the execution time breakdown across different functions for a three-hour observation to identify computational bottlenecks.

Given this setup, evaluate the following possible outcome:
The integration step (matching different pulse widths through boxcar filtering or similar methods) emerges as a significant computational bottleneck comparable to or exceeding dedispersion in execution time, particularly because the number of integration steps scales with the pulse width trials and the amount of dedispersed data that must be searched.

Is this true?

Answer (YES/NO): YES